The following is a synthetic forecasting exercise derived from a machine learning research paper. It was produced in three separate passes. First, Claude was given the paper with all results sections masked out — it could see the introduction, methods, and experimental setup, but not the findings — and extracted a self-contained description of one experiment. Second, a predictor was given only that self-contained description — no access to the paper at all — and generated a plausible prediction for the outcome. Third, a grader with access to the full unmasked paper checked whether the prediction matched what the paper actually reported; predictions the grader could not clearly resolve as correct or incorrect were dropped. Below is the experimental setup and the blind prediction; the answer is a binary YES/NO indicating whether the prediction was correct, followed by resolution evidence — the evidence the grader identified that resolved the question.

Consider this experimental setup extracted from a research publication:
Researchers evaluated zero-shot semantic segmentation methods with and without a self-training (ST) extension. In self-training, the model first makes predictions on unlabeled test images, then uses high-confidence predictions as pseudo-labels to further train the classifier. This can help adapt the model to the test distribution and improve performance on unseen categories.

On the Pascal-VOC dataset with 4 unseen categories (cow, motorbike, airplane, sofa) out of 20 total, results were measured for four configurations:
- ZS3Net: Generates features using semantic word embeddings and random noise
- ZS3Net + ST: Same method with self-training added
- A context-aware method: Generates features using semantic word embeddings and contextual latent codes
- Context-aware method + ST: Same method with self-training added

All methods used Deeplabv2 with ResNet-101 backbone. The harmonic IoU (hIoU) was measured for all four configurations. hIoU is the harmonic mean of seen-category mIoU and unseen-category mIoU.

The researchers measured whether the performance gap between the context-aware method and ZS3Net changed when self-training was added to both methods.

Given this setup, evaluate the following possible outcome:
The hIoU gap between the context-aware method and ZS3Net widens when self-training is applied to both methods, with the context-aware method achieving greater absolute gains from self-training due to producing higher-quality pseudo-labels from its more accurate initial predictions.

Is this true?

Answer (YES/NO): NO